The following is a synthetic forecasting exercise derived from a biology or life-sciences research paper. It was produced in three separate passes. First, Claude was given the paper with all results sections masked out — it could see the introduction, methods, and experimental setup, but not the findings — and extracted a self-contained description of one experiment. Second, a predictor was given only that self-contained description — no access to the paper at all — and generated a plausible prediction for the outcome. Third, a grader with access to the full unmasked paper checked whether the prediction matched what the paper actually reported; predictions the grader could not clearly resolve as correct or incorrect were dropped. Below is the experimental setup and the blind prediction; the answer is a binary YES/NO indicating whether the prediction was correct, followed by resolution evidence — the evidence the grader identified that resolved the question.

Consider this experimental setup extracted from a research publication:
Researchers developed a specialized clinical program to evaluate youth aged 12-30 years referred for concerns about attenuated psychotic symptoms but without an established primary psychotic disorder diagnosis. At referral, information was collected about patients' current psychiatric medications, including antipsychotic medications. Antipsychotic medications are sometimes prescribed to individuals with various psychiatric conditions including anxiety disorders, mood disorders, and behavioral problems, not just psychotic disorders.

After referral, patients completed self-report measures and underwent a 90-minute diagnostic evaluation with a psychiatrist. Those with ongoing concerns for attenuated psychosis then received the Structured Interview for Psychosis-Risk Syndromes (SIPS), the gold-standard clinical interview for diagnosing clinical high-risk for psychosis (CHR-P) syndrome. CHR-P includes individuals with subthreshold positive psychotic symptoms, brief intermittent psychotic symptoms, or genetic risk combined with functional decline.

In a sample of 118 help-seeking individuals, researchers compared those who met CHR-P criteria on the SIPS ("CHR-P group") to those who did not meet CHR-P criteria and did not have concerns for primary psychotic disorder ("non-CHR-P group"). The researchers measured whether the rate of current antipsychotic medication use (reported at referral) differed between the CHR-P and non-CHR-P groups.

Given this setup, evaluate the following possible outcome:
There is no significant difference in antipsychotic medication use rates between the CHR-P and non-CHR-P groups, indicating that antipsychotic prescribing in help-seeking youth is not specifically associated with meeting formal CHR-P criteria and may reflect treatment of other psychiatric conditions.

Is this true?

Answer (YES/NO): NO